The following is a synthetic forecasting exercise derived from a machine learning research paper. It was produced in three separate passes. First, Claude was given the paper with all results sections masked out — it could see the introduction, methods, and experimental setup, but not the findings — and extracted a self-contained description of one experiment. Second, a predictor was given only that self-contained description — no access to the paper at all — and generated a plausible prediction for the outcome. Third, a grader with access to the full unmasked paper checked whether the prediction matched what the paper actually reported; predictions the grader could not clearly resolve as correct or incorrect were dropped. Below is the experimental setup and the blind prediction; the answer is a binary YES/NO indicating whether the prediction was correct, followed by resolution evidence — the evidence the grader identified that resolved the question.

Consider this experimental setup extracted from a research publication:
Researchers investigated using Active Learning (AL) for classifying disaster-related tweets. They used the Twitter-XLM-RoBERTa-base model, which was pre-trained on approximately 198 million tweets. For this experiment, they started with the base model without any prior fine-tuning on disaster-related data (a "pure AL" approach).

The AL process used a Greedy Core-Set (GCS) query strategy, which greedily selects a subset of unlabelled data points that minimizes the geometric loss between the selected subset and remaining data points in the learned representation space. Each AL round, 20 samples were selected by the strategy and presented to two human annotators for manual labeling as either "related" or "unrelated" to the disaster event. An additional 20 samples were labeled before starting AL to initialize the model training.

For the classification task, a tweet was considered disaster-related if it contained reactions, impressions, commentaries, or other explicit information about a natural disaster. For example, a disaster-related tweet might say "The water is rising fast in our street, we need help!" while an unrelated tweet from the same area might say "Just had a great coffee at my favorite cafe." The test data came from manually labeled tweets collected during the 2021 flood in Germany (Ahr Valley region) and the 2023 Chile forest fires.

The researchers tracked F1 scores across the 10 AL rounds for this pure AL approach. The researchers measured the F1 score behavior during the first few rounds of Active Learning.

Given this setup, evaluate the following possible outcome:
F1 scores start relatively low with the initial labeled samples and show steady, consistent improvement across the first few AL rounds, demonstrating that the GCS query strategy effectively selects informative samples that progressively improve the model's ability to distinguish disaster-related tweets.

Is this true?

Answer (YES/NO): NO